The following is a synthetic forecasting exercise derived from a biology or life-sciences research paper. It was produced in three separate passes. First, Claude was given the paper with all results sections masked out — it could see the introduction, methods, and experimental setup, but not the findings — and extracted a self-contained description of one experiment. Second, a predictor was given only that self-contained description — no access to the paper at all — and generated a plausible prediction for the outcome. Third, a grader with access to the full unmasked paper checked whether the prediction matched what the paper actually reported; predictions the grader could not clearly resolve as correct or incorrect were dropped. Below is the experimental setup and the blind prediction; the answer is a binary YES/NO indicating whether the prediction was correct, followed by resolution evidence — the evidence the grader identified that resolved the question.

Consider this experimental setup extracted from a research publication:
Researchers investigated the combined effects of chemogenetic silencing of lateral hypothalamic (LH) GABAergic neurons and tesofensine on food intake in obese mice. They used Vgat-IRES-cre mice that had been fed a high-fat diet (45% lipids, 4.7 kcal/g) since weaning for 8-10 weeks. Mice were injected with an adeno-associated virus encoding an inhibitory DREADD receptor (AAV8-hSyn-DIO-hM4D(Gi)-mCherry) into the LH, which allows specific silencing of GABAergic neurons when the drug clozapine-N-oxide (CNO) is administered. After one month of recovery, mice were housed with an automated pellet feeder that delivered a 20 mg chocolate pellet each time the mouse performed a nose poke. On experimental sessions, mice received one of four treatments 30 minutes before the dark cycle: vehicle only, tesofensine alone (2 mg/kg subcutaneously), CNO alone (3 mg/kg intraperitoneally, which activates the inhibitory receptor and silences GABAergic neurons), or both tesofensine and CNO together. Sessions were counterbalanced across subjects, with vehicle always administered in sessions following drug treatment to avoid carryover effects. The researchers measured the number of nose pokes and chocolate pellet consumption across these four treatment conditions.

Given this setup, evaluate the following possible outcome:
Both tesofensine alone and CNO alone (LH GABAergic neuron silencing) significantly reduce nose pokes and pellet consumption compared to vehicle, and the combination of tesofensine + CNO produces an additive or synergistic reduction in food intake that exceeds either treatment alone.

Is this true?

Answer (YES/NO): NO